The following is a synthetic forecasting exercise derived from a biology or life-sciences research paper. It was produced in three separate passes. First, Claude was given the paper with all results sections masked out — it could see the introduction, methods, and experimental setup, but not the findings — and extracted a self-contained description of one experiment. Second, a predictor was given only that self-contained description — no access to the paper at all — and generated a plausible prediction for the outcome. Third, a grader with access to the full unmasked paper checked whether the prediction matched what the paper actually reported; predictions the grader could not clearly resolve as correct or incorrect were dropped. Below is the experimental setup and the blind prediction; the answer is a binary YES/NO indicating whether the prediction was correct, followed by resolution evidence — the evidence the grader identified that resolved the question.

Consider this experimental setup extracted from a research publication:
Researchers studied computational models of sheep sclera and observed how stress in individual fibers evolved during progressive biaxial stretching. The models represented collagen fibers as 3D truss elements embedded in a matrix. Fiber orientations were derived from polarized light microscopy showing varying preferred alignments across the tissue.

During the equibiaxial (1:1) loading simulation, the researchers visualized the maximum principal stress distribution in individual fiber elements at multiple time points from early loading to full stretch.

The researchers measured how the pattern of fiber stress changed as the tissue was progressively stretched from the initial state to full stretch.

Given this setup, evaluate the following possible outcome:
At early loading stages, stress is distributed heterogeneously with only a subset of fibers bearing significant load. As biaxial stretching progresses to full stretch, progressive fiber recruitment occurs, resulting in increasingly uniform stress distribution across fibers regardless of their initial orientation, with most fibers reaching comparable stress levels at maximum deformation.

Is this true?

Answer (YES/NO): NO